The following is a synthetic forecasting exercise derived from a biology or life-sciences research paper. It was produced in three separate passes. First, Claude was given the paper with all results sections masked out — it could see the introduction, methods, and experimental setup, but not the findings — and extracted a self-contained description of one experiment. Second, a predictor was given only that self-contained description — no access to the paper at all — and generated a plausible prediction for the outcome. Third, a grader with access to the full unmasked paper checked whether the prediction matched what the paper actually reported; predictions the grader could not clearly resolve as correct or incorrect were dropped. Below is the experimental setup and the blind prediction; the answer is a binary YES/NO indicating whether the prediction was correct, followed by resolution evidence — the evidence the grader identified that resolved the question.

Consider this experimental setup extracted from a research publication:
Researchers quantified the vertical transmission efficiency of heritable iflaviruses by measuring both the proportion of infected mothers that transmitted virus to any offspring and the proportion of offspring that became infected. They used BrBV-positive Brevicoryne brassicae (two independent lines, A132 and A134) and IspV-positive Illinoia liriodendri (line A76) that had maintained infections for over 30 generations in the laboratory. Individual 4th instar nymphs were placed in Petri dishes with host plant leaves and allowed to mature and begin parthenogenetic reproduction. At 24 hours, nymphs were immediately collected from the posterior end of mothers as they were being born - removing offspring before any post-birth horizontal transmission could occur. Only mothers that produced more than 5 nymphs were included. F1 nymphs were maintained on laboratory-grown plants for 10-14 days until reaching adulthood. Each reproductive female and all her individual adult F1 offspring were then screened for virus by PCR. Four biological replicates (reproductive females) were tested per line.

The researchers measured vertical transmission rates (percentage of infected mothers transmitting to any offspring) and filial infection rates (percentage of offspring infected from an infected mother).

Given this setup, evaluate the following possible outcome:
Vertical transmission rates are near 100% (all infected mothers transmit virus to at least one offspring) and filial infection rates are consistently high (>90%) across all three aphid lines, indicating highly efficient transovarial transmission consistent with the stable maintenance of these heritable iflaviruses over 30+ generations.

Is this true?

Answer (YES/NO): NO